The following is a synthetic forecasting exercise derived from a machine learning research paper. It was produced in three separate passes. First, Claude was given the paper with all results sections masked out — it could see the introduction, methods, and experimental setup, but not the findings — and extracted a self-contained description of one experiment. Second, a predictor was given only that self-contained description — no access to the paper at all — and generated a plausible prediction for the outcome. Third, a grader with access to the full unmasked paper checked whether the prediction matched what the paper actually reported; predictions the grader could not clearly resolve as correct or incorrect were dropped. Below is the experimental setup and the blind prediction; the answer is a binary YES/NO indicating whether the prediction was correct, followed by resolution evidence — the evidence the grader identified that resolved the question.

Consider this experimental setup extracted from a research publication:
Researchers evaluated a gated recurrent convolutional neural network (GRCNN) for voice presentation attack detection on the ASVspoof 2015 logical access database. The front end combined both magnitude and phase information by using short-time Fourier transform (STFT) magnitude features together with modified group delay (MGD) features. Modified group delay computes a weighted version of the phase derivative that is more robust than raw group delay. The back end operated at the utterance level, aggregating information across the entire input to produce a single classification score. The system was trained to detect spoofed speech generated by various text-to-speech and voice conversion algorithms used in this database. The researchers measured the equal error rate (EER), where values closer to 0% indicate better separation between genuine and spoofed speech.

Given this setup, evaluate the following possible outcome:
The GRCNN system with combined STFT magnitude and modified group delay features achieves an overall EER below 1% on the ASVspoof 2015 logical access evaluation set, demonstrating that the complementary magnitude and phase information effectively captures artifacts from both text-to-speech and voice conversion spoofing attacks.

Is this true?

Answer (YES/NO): YES